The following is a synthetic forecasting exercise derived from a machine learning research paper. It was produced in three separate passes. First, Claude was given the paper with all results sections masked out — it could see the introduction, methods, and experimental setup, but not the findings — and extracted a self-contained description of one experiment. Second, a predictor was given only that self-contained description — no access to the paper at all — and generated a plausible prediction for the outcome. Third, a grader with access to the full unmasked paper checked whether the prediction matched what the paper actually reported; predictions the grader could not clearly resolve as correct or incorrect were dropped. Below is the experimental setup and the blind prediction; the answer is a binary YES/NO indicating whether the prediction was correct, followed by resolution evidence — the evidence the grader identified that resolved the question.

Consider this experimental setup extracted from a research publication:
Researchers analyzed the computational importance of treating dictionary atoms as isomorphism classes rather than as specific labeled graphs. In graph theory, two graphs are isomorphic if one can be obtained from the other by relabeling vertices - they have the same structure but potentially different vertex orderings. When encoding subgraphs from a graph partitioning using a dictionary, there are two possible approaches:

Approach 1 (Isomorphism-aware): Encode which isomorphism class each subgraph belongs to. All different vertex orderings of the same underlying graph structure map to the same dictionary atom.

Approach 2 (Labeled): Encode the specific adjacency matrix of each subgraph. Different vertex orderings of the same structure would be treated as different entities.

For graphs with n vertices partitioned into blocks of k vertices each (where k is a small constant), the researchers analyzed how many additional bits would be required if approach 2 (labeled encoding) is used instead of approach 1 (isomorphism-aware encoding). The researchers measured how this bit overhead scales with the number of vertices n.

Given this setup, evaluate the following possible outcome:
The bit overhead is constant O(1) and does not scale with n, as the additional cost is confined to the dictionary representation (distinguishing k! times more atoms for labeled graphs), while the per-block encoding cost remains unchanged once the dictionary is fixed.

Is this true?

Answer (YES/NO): NO